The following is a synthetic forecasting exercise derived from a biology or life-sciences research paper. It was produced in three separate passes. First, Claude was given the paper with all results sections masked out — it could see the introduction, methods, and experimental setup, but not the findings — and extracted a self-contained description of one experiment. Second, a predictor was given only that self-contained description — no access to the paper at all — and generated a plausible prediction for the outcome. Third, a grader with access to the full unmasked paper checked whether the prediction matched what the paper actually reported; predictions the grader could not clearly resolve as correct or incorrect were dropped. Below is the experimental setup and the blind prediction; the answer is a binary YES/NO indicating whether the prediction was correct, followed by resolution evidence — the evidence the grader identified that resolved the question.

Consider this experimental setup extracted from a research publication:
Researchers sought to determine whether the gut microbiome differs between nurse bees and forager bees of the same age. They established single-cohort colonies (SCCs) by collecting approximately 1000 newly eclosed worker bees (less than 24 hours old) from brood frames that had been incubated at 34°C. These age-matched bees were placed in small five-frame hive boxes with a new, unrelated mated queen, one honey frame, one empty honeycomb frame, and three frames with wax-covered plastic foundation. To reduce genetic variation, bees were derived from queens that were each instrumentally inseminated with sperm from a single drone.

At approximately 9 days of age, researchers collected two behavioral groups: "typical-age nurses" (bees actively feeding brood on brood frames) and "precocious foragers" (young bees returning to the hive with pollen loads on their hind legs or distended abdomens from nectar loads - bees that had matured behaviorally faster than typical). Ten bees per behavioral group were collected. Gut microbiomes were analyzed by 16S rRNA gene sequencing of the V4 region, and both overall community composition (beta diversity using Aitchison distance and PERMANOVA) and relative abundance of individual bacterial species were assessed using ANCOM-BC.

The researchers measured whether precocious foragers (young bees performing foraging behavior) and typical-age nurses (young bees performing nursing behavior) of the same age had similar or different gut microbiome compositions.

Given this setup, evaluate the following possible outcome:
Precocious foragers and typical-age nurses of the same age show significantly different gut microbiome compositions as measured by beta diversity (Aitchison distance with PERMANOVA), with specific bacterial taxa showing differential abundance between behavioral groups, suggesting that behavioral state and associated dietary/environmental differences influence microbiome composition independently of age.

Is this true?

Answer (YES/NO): NO